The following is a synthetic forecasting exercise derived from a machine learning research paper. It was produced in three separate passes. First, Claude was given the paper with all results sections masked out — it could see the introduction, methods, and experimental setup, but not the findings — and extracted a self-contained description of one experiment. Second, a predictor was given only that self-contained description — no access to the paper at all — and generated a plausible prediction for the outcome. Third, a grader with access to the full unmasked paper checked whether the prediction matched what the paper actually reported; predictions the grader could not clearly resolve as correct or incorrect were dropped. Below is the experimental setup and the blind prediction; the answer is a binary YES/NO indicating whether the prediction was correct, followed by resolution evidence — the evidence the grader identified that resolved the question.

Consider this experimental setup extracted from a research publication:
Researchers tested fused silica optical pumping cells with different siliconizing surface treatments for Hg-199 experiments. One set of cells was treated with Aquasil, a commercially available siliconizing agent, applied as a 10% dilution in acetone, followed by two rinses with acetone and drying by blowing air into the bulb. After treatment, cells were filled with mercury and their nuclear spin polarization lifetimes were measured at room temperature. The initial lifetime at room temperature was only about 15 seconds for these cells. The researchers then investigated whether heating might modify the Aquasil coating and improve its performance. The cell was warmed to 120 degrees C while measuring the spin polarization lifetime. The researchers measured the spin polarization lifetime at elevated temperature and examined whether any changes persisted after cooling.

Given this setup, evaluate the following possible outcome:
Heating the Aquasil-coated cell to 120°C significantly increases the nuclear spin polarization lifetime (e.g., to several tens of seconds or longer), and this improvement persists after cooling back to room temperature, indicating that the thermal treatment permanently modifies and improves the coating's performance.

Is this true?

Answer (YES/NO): YES